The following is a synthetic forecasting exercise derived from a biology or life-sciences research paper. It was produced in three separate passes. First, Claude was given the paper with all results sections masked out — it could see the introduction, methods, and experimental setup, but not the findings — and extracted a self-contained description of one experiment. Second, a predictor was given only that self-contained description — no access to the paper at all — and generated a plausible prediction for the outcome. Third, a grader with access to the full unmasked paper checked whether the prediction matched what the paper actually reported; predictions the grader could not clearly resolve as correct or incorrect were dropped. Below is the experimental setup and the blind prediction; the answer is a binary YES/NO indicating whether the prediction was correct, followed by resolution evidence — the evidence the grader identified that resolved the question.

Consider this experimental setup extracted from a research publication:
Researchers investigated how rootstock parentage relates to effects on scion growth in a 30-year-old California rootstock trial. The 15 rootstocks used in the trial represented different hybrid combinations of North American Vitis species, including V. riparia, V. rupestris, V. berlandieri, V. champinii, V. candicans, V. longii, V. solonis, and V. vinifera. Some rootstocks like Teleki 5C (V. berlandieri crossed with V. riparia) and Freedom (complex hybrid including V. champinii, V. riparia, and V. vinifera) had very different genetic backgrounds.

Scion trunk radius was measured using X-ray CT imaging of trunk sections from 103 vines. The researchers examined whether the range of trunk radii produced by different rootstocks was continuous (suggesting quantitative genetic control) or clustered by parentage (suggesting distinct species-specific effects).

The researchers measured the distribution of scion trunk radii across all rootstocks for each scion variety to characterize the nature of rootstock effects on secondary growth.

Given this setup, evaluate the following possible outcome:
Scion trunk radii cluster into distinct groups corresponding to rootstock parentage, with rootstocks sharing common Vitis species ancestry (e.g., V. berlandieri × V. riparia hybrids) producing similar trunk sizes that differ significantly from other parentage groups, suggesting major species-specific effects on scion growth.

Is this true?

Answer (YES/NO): NO